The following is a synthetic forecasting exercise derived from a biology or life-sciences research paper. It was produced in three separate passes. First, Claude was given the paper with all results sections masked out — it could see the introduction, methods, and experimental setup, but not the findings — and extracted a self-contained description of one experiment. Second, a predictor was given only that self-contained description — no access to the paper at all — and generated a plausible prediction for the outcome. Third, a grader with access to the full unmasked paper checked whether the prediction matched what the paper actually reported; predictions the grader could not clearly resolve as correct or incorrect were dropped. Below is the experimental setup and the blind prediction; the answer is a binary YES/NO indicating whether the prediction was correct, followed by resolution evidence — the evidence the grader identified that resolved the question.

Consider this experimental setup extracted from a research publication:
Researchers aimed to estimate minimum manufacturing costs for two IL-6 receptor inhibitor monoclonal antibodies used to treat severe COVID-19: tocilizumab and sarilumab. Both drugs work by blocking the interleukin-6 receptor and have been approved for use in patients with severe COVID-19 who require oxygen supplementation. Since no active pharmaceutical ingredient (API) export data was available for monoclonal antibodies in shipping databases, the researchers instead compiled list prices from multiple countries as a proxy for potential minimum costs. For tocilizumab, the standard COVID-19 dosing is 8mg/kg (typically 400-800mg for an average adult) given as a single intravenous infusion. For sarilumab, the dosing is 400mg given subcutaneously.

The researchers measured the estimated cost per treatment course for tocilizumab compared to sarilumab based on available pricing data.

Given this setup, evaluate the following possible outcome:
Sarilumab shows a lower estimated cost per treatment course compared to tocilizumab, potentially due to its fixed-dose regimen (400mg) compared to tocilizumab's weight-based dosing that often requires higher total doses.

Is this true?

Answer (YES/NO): NO